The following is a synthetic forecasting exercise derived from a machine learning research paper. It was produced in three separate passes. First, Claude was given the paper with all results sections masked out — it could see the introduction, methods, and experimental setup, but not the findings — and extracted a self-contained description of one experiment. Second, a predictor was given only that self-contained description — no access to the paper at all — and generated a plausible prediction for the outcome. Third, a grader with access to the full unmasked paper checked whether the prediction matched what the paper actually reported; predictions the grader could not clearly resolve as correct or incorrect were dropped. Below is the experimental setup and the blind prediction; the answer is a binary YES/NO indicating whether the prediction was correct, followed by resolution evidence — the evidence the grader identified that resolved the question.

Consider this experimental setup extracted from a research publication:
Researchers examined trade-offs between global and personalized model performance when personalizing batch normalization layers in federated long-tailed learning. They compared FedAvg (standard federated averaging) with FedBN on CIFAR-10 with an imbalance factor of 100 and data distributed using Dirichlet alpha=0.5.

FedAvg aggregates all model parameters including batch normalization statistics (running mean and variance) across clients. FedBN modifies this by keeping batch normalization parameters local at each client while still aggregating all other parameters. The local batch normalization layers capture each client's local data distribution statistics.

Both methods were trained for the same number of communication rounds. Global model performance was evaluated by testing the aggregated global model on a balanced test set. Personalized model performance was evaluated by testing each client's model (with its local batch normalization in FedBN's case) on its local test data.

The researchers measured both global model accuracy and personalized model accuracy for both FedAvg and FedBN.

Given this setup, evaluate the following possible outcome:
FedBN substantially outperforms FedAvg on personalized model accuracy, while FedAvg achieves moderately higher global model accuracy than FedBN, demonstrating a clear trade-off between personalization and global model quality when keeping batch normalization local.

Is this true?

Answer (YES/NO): NO